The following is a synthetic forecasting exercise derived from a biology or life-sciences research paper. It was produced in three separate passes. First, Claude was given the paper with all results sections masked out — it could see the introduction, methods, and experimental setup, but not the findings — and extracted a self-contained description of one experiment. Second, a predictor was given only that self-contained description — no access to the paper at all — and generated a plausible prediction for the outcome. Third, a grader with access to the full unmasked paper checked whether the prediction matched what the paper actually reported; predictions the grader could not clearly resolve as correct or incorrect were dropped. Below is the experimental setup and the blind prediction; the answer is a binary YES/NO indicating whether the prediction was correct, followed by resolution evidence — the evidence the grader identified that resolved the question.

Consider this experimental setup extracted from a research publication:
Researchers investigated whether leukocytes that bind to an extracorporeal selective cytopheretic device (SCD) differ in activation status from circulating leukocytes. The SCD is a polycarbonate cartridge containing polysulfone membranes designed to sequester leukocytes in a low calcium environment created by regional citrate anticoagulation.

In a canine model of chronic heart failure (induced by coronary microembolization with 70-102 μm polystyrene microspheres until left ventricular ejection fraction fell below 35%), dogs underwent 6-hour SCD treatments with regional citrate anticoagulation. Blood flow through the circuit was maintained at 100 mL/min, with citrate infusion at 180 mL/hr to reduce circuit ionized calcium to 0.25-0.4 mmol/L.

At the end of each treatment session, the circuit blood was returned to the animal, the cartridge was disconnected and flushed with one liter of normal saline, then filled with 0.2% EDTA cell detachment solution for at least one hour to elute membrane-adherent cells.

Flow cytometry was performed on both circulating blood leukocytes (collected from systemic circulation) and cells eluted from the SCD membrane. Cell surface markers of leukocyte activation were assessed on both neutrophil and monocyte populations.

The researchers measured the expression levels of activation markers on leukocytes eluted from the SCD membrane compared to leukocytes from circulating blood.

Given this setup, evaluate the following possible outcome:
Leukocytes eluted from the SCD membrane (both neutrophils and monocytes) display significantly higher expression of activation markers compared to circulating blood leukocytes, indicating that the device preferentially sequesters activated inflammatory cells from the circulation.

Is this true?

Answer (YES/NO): YES